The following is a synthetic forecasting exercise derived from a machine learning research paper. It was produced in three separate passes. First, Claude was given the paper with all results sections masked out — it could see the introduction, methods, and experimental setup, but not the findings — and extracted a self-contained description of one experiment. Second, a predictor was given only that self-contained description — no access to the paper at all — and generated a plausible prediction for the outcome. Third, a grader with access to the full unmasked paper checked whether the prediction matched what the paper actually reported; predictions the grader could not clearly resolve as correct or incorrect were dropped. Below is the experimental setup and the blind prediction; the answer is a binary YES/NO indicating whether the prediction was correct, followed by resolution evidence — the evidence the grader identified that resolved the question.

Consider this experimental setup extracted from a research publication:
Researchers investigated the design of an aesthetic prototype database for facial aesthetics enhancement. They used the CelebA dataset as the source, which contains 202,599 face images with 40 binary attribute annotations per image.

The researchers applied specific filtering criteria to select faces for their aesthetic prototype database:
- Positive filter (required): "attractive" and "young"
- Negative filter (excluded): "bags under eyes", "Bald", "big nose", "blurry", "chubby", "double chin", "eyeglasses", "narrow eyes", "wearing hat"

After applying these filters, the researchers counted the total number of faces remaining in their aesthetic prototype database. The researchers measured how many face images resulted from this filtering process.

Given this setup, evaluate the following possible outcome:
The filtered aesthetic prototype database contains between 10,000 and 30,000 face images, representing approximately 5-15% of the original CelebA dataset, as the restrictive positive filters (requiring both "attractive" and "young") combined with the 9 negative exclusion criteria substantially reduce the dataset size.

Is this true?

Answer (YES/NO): NO